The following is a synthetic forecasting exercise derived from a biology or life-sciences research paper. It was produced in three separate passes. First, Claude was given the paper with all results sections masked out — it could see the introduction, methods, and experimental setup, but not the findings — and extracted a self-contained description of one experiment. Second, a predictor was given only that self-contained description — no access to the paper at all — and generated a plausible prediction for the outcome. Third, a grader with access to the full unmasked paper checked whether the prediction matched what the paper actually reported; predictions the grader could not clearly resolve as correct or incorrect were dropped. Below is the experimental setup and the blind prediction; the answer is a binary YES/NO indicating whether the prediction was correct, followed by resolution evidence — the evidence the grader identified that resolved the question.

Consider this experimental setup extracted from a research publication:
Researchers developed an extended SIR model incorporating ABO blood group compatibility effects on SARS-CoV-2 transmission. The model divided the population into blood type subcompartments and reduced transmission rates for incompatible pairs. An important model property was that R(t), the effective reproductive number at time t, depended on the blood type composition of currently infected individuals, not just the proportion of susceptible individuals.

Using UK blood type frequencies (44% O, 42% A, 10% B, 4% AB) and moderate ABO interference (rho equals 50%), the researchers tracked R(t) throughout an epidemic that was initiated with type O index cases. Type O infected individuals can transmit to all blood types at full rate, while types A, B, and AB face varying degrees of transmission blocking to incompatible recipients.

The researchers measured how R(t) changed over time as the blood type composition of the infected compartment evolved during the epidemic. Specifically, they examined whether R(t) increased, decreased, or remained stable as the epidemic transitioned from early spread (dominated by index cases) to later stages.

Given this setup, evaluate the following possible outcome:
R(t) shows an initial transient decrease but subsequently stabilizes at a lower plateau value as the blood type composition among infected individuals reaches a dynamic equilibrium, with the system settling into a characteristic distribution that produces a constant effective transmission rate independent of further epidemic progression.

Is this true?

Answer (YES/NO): YES